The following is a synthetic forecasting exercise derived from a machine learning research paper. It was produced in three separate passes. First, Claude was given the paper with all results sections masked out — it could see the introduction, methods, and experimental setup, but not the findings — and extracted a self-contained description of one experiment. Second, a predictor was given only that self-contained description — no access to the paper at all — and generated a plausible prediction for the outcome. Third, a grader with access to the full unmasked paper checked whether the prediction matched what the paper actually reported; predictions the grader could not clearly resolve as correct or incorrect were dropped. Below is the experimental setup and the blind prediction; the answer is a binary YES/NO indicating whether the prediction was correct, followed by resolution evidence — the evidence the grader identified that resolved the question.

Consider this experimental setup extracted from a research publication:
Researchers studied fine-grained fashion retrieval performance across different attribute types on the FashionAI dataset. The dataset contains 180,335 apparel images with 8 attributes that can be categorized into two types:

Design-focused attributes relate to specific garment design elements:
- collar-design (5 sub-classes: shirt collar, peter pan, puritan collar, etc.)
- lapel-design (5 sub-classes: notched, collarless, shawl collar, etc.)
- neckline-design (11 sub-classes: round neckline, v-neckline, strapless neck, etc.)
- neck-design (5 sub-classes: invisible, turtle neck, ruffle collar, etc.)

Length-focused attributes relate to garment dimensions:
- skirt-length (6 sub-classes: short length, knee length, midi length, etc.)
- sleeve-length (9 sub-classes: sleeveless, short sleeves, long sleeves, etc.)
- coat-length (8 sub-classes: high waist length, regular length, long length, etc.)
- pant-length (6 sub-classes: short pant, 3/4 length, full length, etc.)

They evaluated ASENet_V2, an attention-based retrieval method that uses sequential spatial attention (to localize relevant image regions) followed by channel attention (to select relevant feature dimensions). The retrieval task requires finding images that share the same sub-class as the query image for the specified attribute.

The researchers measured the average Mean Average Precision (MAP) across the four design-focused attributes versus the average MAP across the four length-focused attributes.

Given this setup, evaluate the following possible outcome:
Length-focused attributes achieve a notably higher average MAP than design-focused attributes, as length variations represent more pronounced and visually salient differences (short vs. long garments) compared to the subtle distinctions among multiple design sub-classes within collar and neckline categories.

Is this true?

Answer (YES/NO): NO